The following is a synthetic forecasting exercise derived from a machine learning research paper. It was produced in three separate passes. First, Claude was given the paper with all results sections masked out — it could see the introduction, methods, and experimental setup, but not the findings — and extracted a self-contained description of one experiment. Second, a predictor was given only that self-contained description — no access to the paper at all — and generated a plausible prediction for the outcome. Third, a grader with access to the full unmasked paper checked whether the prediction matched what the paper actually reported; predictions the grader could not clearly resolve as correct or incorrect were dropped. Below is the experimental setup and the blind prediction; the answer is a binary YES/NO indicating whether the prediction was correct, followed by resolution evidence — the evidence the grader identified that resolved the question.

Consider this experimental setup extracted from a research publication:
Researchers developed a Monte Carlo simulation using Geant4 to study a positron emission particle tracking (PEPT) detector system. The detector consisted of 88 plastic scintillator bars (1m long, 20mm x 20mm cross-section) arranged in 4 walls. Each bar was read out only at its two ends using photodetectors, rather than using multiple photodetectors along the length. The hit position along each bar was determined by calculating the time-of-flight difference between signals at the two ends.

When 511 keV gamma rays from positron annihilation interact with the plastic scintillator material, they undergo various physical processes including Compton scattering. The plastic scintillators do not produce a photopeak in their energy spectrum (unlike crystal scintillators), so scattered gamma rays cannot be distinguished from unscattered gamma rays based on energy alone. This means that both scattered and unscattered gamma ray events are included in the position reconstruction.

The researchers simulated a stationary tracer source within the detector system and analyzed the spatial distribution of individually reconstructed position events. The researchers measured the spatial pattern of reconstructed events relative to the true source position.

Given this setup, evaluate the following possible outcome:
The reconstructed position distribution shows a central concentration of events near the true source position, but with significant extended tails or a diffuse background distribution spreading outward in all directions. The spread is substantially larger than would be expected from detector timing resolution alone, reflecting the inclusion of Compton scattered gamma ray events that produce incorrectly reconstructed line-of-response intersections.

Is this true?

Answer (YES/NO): YES